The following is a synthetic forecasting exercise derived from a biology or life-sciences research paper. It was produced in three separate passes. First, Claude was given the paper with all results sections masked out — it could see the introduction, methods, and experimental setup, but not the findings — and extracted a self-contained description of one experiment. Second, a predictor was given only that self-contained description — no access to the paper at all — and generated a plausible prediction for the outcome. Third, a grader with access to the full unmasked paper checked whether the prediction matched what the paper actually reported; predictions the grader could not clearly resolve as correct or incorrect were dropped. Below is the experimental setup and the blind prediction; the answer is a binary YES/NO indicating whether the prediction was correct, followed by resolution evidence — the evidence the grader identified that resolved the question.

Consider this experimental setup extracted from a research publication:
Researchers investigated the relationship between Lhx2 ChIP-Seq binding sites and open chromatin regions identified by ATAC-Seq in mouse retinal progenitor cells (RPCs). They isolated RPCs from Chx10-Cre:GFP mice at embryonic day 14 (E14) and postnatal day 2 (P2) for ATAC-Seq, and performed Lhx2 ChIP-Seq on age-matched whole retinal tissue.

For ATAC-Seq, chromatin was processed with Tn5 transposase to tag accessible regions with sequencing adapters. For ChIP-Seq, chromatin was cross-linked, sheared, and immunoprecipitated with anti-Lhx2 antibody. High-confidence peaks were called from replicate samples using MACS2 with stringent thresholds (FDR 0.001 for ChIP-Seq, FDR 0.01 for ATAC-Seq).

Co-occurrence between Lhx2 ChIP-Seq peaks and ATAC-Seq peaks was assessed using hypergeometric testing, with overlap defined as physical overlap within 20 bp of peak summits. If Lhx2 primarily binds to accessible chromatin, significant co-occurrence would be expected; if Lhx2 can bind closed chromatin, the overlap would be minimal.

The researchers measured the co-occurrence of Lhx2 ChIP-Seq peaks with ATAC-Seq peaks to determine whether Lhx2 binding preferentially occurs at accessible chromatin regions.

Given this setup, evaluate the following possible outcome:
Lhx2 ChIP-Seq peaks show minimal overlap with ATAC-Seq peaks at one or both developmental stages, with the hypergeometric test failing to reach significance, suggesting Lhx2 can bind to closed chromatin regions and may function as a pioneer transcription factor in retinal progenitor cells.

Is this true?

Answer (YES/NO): NO